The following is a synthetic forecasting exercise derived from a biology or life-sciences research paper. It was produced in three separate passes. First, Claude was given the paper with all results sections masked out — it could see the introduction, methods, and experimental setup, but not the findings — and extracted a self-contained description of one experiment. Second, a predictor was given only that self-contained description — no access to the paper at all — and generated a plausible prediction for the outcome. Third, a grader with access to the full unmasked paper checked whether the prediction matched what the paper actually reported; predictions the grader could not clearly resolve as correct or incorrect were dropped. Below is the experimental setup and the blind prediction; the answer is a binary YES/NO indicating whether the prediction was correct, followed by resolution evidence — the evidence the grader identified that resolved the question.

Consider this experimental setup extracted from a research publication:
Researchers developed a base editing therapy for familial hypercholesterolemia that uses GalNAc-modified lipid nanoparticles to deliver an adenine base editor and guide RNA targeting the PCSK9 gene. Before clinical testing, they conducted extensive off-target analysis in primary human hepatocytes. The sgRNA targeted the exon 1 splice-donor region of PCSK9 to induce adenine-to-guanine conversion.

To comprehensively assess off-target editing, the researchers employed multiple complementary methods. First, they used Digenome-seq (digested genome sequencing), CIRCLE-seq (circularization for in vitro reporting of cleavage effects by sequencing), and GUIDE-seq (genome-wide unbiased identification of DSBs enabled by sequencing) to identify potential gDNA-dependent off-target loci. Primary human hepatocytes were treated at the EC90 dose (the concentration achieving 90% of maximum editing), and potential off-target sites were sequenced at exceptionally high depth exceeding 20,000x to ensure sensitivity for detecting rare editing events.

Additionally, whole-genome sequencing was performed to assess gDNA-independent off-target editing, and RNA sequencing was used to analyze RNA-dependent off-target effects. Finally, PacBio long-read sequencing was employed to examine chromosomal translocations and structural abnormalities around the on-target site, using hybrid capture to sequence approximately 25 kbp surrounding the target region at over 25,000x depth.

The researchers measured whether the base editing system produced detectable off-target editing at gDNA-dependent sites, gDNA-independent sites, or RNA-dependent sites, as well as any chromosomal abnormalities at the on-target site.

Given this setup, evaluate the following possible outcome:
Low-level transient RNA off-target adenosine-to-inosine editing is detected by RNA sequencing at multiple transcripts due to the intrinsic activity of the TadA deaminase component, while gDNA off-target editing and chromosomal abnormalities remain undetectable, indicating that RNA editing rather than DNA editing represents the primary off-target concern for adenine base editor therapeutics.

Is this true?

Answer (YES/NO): NO